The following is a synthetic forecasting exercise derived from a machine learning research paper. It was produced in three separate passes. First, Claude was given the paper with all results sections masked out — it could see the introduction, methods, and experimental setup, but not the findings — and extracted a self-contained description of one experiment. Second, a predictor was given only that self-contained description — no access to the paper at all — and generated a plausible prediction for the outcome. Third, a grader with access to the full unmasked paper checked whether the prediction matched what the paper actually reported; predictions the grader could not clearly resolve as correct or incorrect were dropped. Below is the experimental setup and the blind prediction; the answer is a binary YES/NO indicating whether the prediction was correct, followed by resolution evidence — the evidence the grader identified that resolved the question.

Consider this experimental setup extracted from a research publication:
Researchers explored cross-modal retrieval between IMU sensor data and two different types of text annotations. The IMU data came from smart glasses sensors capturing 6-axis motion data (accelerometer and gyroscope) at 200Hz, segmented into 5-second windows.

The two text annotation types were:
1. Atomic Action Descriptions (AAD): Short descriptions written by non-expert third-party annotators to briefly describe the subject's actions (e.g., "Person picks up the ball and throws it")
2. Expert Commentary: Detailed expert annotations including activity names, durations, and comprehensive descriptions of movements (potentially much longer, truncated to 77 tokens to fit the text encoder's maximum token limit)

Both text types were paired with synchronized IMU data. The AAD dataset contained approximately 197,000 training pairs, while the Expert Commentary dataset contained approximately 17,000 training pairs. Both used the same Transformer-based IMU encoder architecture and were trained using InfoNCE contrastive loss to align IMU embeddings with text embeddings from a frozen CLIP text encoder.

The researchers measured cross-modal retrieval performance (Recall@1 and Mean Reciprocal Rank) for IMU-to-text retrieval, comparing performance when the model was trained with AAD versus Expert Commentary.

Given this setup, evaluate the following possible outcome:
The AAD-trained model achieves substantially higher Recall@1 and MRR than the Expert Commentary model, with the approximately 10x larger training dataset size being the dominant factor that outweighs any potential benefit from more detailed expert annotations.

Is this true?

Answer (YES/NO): NO